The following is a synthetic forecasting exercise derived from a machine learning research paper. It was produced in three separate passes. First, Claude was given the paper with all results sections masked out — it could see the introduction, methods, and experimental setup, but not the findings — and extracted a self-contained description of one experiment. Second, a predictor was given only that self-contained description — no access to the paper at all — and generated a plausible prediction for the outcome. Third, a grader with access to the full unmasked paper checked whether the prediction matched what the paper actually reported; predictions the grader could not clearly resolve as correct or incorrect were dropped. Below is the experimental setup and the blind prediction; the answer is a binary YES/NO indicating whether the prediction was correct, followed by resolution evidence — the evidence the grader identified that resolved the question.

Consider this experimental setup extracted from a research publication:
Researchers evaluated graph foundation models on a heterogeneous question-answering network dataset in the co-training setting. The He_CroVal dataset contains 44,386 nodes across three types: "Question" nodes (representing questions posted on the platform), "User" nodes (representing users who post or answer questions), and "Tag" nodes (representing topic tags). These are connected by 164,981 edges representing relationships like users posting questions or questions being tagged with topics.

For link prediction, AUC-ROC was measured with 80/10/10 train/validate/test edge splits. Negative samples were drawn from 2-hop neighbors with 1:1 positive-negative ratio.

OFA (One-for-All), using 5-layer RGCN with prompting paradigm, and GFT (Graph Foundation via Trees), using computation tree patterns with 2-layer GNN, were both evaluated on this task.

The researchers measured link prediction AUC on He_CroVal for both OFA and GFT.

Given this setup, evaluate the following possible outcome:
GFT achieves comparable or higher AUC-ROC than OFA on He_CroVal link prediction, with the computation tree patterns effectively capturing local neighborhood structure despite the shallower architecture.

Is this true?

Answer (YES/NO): NO